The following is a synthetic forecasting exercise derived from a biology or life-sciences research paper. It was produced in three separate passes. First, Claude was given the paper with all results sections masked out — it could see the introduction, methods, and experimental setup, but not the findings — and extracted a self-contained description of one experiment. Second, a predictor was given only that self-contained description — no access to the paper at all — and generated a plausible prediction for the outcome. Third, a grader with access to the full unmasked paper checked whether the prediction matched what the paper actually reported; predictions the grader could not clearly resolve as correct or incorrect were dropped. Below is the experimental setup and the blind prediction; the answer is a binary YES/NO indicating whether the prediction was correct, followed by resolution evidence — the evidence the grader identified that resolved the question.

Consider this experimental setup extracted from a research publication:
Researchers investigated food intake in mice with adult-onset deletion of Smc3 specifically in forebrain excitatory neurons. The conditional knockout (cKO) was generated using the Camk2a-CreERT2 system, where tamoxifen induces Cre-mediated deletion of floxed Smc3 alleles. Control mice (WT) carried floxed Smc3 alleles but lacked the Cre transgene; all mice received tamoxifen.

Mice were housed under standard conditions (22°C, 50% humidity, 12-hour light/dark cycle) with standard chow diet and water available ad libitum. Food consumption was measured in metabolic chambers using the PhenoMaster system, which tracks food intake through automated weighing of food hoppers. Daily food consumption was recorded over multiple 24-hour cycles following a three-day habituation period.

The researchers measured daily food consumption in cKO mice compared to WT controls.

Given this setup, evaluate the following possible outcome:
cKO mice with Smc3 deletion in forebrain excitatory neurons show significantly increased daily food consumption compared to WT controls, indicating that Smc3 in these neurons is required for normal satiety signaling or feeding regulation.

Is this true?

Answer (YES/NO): YES